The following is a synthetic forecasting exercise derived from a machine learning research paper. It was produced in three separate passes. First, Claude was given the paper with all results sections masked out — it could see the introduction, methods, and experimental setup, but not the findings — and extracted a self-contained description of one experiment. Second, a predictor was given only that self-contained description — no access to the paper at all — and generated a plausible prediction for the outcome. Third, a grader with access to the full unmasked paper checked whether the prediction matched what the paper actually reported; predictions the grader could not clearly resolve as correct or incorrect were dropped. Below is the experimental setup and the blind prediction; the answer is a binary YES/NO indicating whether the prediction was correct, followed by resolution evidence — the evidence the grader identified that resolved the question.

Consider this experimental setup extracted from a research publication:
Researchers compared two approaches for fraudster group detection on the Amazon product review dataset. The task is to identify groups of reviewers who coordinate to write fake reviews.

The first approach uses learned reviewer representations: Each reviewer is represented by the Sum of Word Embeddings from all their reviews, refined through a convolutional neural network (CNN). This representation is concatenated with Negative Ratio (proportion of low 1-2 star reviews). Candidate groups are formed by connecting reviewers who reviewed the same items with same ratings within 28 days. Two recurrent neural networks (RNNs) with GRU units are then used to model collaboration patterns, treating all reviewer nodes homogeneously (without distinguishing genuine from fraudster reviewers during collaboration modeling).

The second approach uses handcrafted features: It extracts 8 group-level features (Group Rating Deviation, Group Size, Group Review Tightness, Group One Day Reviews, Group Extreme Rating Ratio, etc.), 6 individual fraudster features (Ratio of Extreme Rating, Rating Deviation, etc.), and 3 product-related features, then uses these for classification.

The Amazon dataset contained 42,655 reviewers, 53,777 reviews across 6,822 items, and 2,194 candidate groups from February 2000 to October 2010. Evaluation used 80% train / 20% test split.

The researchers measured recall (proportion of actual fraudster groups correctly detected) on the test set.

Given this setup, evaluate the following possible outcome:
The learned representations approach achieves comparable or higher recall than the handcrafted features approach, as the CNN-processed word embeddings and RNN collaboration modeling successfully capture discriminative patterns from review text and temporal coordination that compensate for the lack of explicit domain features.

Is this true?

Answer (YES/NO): NO